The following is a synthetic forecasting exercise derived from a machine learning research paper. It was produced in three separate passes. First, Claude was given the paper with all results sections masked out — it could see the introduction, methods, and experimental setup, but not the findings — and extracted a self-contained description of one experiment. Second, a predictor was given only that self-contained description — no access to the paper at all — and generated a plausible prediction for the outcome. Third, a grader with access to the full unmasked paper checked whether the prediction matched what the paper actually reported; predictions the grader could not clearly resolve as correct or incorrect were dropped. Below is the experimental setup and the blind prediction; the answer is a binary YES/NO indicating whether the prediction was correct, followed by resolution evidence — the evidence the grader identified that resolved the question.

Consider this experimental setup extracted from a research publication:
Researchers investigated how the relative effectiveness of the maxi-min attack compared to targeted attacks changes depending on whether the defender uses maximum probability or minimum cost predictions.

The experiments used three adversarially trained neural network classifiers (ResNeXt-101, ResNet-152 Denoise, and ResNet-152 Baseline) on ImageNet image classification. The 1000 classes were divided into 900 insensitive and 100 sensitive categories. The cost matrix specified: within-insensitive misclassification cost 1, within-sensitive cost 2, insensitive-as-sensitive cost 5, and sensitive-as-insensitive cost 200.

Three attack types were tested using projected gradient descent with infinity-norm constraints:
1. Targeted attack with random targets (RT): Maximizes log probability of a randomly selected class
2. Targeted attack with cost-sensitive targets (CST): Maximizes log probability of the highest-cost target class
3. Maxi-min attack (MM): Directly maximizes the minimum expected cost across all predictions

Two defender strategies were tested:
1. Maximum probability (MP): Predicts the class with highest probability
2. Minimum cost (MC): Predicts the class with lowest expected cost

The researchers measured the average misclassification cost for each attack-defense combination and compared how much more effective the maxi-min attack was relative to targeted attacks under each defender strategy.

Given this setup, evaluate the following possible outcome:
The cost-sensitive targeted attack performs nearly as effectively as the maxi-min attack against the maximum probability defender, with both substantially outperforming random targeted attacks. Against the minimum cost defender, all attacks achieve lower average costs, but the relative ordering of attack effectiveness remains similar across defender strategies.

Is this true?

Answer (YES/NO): NO